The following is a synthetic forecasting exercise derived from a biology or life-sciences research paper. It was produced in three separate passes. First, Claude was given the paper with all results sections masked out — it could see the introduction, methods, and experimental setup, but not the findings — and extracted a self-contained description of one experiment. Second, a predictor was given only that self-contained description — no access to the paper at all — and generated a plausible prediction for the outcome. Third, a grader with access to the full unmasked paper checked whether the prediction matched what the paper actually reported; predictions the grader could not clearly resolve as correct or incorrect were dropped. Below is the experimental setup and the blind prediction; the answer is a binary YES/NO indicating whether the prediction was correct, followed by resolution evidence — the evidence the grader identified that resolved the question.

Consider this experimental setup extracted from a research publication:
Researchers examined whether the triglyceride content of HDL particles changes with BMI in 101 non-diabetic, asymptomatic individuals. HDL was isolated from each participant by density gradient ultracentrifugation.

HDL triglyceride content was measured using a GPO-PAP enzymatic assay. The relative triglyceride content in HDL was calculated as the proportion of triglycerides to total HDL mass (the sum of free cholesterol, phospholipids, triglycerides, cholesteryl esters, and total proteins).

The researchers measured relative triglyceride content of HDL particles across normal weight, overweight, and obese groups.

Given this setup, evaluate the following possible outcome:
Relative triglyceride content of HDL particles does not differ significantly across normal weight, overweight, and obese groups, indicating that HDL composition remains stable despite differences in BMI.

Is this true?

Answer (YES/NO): NO